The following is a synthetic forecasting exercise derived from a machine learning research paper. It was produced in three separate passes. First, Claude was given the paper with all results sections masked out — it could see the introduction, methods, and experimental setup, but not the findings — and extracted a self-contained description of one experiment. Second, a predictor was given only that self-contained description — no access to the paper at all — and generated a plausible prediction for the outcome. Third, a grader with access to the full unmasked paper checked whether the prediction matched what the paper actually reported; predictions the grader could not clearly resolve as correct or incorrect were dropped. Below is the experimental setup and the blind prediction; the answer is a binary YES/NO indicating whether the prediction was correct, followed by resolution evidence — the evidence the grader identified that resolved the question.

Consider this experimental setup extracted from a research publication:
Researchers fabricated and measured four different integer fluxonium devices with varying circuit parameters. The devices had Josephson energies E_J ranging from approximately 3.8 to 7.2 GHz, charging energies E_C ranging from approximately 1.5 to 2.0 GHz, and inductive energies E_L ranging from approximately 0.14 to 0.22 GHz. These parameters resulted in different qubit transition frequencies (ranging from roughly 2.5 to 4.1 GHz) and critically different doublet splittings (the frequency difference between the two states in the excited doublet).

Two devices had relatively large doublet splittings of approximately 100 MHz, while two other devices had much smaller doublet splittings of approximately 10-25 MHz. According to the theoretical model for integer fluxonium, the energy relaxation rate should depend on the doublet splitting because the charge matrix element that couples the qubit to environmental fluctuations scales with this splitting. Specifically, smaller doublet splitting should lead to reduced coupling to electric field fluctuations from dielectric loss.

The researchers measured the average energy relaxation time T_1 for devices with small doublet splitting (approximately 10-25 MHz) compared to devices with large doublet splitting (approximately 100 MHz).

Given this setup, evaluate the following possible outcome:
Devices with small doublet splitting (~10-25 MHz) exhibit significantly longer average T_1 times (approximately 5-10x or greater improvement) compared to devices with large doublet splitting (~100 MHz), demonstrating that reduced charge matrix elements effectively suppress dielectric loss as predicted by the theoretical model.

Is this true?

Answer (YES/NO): NO